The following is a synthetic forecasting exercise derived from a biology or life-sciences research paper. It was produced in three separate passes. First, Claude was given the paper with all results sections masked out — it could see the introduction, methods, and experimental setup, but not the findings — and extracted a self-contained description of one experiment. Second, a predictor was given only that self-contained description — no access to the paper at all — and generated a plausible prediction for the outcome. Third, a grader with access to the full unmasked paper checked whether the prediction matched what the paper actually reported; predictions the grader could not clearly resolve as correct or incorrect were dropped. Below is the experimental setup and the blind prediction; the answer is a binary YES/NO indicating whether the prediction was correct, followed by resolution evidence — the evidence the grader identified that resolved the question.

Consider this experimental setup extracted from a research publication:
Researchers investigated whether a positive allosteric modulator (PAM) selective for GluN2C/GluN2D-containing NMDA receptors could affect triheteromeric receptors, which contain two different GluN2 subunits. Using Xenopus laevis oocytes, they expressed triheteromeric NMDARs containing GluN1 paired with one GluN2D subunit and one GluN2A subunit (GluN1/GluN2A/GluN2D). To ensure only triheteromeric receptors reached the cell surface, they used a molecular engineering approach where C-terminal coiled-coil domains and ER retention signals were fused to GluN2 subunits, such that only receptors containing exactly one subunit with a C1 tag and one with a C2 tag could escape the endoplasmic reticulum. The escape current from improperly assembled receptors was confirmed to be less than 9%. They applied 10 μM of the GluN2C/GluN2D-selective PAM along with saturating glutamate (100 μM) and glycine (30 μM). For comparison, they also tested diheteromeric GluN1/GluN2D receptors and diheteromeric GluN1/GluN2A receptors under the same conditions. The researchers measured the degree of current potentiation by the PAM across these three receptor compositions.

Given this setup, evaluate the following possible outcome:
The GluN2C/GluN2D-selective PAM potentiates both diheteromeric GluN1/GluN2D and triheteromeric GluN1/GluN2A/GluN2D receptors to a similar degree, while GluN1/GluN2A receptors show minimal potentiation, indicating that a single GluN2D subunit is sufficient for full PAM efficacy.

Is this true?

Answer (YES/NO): NO